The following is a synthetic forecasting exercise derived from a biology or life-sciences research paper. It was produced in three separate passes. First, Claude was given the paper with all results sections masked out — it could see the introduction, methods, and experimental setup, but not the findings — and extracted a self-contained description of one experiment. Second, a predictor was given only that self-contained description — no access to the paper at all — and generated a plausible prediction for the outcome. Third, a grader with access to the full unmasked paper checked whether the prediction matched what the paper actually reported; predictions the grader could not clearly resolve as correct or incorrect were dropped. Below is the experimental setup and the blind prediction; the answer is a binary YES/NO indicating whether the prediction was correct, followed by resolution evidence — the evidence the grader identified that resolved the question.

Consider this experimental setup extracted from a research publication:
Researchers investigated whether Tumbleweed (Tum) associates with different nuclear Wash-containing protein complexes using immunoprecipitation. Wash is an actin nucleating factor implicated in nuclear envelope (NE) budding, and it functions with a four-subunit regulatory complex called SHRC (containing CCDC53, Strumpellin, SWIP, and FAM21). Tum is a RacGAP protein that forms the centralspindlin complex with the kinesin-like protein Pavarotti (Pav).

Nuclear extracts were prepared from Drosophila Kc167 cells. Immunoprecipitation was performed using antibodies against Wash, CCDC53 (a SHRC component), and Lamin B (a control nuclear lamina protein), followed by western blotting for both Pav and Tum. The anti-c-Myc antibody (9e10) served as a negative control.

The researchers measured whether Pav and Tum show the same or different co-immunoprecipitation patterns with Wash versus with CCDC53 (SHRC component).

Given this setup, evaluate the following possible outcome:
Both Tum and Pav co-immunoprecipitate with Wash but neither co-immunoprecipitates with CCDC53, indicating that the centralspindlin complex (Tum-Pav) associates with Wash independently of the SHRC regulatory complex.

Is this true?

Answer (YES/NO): NO